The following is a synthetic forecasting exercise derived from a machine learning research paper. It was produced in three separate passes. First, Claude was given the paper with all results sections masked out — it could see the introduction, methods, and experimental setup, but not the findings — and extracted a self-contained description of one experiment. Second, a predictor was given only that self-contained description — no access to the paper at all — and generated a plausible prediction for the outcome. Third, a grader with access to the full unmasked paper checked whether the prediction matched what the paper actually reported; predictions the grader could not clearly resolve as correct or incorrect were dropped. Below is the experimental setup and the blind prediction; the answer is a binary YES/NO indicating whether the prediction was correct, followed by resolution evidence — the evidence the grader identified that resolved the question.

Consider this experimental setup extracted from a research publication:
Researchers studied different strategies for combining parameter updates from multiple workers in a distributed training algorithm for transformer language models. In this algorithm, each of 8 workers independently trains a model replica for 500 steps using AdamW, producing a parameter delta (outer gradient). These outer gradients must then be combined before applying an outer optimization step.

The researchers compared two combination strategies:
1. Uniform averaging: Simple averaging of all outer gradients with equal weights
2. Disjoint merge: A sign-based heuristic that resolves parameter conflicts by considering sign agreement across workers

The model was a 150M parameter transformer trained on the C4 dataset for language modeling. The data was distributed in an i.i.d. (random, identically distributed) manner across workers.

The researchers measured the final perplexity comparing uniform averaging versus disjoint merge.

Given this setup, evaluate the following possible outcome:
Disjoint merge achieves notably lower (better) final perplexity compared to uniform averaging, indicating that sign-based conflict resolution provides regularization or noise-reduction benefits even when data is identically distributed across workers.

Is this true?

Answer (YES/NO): NO